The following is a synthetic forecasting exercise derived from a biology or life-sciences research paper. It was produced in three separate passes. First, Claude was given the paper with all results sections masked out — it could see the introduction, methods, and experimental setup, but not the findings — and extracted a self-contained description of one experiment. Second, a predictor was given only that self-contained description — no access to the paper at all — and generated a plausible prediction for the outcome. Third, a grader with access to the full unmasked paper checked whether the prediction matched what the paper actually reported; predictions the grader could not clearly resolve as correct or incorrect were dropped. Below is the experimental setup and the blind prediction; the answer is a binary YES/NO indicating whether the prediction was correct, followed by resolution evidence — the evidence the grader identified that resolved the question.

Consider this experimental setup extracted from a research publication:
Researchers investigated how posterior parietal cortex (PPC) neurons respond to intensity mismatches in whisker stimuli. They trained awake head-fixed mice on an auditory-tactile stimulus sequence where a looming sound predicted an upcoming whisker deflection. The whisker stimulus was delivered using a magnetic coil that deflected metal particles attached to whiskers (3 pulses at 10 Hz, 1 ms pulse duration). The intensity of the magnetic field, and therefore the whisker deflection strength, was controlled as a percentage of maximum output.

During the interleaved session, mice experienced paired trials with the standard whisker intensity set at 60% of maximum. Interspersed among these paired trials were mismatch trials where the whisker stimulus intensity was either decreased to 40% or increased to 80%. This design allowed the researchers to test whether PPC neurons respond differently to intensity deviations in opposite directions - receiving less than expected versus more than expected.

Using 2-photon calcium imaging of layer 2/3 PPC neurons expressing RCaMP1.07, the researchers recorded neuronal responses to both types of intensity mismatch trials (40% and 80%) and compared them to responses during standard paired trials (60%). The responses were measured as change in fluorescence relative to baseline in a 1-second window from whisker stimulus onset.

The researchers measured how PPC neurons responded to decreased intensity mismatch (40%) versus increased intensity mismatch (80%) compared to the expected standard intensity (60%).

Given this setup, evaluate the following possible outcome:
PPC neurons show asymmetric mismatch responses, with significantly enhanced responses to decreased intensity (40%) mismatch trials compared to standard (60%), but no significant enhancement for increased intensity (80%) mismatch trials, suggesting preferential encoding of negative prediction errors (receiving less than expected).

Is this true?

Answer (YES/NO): NO